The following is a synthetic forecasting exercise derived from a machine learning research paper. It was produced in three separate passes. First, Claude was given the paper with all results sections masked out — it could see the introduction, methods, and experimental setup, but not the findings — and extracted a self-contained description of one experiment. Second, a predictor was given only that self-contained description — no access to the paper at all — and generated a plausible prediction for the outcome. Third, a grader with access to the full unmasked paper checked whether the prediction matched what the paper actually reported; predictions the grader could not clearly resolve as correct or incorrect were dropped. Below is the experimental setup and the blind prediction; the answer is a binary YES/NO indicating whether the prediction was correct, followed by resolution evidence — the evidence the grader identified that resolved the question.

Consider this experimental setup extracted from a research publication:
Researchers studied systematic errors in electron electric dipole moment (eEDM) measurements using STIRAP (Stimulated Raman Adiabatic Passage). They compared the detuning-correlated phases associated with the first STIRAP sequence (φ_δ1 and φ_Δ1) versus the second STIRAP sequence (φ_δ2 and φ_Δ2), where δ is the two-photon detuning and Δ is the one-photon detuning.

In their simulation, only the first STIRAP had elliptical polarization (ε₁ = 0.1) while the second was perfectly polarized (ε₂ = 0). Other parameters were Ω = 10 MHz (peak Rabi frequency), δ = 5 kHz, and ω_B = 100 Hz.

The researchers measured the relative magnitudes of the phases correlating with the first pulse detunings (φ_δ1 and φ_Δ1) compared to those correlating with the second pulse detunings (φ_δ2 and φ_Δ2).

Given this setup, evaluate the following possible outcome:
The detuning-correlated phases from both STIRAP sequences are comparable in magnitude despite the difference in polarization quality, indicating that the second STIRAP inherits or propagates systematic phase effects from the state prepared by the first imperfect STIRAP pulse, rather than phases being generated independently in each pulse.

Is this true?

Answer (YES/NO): NO